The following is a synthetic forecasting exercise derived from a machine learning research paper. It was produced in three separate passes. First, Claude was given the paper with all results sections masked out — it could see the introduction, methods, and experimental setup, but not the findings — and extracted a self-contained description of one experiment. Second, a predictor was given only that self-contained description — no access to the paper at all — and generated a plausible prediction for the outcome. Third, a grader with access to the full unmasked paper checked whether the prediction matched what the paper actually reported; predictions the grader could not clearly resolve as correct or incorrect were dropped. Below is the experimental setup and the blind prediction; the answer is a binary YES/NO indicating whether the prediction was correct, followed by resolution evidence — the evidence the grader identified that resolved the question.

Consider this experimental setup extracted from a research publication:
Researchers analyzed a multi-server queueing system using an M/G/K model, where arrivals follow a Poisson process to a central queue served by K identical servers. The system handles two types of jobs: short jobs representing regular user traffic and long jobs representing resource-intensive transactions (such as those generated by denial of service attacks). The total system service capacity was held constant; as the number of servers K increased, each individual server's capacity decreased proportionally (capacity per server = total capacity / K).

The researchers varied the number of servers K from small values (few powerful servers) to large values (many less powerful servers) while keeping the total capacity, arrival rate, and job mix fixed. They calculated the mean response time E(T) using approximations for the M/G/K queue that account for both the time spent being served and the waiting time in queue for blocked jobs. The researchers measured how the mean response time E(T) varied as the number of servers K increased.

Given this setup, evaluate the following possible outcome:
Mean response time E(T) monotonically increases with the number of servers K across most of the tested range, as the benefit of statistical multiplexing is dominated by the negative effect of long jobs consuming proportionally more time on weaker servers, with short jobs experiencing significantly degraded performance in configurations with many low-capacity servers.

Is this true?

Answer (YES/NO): NO